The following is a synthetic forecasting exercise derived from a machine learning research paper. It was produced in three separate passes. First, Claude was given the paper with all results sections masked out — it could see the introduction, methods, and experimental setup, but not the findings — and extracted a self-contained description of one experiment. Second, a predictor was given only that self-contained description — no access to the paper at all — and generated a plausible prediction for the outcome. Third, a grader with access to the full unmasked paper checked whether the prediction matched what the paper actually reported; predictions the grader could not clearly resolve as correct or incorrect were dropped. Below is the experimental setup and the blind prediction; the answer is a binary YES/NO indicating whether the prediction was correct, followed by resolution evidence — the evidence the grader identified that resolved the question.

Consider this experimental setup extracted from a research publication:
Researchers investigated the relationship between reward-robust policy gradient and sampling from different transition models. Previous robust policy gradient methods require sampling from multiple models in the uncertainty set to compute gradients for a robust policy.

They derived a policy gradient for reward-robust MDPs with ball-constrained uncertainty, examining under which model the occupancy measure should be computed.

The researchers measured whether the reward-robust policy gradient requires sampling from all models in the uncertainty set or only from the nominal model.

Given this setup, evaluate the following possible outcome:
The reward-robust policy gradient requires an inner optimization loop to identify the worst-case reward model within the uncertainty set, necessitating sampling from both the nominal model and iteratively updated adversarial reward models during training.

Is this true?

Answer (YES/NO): NO